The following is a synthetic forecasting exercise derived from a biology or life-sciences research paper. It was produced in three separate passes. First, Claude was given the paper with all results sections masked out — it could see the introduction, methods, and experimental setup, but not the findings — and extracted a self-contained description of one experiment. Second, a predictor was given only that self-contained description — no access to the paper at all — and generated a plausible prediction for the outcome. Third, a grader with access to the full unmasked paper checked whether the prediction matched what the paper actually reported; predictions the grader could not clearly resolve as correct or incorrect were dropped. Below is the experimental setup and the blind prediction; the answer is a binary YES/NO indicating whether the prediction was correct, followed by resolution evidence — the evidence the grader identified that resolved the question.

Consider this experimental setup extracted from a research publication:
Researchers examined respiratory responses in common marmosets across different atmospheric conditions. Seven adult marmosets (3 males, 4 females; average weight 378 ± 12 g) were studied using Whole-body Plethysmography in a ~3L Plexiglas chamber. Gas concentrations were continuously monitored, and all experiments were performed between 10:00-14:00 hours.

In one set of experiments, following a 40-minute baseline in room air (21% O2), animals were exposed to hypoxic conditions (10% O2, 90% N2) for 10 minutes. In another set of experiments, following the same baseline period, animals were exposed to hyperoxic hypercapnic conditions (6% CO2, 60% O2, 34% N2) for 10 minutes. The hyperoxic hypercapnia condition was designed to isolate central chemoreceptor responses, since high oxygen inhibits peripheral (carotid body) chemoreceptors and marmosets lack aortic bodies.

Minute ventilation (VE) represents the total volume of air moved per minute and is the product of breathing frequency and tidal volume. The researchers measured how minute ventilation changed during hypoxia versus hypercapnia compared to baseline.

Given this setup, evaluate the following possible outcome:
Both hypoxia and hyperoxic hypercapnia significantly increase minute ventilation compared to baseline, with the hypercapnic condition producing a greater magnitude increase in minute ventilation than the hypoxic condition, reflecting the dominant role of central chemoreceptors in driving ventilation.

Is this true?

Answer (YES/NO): NO